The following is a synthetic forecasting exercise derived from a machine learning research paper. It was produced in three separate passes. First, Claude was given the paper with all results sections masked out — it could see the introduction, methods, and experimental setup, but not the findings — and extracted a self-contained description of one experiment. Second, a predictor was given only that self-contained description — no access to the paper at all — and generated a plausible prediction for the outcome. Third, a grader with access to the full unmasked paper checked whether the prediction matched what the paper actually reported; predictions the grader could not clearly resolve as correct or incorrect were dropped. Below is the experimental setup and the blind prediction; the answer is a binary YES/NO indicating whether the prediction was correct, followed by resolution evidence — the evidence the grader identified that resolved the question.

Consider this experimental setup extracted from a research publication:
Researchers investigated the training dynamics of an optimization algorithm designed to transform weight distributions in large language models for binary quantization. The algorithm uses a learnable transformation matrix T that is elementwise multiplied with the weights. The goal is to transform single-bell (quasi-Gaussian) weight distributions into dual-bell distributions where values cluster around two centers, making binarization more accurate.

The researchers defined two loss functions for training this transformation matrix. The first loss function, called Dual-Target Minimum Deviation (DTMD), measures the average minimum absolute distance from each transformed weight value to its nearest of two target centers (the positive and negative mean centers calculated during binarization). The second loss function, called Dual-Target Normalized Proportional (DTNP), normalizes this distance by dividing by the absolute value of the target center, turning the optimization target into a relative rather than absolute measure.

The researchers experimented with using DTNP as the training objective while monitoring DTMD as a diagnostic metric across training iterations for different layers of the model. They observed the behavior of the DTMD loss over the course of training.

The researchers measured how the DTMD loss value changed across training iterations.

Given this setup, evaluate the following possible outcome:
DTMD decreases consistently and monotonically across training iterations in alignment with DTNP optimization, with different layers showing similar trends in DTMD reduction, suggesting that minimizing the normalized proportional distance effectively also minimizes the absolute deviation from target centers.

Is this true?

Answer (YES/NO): NO